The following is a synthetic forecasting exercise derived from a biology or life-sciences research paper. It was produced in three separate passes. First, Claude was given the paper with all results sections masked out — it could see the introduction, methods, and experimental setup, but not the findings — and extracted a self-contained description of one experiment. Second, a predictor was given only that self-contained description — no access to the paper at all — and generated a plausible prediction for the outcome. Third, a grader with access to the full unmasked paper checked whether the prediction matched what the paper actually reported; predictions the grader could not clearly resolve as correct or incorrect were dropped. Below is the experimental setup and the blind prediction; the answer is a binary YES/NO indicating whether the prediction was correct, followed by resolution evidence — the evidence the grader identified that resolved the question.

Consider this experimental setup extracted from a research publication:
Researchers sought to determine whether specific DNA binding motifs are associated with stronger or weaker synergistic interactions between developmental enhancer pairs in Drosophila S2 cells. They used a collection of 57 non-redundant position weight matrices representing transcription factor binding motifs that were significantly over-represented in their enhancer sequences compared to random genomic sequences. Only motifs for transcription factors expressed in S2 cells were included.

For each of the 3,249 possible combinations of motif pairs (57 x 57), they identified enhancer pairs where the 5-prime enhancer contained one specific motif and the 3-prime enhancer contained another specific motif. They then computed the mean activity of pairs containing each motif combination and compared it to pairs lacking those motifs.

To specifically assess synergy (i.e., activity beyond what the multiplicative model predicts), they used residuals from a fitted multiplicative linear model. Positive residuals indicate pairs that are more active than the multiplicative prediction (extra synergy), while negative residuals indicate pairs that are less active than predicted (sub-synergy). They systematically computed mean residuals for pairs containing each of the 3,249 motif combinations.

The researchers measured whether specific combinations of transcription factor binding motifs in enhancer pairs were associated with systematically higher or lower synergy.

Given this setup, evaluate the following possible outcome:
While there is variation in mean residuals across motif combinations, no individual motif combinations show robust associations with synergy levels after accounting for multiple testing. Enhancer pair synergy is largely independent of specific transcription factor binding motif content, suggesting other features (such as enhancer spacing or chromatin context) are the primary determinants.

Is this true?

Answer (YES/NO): NO